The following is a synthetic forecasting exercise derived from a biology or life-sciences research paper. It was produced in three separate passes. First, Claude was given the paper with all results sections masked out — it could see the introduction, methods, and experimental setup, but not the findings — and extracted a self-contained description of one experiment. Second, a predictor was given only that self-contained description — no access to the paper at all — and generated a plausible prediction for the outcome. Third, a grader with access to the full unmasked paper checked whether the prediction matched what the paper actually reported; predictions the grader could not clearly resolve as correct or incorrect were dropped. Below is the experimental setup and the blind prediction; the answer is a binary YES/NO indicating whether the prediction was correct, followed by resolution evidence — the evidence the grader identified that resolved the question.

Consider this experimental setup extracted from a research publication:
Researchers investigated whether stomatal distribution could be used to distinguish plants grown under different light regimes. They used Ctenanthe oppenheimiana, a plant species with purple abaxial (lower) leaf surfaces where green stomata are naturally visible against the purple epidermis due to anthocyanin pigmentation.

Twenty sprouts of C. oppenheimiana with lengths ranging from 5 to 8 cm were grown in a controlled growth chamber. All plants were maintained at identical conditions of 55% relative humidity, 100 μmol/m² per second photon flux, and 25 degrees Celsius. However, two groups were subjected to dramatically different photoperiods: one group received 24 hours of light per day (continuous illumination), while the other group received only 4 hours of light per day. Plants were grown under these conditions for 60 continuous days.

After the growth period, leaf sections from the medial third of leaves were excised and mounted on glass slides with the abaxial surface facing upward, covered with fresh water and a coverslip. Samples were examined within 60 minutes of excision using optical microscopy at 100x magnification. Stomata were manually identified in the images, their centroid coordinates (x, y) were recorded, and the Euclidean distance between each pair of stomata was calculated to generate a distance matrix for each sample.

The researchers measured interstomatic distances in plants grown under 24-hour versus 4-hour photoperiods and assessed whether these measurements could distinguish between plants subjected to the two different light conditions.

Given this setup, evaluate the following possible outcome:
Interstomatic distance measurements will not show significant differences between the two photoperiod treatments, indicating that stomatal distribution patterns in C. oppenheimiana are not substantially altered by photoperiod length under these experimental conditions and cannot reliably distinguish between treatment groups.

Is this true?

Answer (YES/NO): NO